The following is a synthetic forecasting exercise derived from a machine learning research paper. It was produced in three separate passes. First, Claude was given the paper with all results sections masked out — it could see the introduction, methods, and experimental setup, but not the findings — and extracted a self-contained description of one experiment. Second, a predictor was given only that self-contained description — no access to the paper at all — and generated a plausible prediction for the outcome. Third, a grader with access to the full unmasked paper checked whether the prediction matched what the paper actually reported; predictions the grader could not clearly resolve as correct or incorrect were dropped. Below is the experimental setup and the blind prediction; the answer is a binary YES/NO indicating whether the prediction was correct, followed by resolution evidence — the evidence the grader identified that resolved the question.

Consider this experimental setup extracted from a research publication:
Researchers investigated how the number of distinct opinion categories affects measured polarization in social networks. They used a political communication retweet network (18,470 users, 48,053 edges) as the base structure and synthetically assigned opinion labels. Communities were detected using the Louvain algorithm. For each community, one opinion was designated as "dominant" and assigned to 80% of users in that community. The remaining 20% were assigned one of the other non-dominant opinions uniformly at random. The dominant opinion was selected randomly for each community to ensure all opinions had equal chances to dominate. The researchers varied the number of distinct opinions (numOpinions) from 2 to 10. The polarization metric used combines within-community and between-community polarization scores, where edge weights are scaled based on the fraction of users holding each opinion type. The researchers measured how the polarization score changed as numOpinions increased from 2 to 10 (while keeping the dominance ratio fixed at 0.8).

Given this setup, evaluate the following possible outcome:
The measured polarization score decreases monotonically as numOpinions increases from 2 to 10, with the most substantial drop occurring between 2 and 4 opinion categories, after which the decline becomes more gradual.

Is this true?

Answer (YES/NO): NO